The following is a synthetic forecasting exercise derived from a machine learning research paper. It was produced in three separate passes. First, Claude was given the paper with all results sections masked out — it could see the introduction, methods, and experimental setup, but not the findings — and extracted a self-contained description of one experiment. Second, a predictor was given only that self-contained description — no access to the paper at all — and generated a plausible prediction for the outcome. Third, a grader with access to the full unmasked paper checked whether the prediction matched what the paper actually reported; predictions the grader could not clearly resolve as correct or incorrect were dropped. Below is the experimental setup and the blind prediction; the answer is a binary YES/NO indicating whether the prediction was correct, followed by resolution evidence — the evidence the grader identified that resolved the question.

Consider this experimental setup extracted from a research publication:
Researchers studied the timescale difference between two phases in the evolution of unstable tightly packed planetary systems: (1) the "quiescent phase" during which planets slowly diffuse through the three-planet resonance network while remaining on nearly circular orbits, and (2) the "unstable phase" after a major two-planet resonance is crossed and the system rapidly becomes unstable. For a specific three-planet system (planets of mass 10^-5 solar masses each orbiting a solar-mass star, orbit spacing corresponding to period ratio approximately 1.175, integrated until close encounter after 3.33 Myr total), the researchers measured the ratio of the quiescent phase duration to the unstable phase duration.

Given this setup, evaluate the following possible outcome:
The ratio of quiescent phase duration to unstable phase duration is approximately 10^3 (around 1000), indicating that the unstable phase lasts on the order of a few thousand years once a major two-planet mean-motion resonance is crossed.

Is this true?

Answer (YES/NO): NO